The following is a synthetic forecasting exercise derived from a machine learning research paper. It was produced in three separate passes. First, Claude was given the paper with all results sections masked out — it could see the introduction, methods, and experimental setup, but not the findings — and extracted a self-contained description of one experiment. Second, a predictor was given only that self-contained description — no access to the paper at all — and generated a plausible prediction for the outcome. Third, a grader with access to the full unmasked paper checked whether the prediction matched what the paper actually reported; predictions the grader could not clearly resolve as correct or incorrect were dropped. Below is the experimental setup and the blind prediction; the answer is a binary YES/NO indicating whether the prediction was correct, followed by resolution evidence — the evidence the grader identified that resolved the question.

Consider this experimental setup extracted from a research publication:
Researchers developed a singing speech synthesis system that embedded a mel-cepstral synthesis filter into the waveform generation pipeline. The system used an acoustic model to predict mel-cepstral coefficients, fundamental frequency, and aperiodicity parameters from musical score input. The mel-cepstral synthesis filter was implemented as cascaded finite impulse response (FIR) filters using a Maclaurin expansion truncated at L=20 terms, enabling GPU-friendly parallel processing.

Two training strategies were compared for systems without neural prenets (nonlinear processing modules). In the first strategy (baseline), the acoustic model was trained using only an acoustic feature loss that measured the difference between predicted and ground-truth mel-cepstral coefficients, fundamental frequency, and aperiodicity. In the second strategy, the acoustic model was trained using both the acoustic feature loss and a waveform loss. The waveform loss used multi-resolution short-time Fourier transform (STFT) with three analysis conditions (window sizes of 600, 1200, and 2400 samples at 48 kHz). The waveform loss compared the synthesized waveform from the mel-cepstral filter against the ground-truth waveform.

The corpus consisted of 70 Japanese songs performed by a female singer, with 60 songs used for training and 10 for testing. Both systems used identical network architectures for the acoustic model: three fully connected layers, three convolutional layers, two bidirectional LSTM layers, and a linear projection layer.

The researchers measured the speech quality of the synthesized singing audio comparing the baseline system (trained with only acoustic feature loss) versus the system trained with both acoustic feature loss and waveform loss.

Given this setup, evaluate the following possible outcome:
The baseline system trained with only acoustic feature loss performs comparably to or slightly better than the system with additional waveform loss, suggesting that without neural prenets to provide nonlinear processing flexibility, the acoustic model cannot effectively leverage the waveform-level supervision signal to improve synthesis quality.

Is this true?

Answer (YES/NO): NO